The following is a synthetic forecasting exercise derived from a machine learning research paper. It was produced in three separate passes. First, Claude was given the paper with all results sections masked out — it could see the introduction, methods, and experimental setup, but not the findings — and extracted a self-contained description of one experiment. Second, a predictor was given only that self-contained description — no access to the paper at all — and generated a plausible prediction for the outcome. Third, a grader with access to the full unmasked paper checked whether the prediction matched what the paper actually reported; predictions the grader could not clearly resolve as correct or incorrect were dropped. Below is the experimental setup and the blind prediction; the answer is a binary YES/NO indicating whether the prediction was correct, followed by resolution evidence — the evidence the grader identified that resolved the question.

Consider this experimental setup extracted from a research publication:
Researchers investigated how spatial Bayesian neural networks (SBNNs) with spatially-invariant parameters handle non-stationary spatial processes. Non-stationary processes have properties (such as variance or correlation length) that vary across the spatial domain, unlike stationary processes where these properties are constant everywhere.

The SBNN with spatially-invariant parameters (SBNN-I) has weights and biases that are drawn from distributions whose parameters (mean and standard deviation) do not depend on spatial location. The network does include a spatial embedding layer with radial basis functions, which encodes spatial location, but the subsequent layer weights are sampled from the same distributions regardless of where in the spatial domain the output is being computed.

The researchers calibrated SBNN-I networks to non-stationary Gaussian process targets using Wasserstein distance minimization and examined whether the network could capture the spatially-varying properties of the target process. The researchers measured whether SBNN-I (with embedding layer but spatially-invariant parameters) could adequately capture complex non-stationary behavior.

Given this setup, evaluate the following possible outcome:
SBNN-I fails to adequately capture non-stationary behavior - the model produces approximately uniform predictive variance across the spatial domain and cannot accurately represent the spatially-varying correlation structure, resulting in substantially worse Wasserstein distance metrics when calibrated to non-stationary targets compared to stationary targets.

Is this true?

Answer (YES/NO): NO